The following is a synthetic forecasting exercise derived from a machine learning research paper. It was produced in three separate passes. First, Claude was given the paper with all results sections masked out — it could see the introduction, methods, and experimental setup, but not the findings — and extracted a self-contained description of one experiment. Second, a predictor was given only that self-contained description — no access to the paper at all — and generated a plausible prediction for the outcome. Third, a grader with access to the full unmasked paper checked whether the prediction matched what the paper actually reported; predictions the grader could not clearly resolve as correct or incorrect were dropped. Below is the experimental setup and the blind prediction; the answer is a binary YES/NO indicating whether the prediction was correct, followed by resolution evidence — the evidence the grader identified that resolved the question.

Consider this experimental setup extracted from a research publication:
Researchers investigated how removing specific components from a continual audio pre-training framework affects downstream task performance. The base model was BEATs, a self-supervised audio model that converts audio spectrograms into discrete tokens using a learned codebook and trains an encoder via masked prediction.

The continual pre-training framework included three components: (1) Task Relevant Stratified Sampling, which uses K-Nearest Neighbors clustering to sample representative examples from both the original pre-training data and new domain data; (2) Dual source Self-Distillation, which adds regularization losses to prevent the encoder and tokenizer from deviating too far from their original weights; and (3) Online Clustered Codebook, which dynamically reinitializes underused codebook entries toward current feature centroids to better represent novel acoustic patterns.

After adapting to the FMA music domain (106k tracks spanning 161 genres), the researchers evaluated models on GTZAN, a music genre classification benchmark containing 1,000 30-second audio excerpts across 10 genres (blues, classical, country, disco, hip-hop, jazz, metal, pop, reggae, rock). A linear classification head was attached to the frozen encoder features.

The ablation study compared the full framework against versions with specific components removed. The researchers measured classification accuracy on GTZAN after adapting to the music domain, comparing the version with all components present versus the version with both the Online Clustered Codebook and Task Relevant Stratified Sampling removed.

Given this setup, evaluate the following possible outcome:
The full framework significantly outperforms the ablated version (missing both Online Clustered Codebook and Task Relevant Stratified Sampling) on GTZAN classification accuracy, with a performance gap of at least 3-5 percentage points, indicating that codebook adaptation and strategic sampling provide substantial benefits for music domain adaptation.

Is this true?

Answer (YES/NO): NO